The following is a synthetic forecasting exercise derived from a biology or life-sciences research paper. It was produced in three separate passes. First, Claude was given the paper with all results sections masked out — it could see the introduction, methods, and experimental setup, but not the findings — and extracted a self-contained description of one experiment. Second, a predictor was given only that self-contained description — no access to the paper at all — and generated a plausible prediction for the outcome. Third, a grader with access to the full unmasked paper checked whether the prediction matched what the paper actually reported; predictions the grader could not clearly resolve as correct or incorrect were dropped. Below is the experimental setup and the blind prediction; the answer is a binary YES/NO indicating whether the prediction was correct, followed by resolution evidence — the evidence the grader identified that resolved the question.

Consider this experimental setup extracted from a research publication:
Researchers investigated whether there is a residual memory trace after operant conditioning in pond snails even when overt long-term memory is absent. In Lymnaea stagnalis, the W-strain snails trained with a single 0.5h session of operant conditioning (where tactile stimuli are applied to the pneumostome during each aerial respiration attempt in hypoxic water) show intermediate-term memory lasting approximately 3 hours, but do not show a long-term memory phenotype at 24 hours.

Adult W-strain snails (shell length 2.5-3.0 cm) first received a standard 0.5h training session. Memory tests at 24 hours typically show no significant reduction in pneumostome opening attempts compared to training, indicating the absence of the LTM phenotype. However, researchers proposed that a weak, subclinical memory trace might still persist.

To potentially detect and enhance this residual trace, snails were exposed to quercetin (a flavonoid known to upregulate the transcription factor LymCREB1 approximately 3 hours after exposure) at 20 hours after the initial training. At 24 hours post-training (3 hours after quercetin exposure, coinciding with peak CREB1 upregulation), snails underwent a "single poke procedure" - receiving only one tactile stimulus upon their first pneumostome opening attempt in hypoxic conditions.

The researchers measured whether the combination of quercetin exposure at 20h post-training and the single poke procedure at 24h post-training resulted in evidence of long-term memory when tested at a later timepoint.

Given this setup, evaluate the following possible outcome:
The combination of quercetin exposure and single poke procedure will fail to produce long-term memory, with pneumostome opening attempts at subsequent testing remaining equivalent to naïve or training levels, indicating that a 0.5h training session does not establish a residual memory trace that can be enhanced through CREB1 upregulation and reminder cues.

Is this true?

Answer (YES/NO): NO